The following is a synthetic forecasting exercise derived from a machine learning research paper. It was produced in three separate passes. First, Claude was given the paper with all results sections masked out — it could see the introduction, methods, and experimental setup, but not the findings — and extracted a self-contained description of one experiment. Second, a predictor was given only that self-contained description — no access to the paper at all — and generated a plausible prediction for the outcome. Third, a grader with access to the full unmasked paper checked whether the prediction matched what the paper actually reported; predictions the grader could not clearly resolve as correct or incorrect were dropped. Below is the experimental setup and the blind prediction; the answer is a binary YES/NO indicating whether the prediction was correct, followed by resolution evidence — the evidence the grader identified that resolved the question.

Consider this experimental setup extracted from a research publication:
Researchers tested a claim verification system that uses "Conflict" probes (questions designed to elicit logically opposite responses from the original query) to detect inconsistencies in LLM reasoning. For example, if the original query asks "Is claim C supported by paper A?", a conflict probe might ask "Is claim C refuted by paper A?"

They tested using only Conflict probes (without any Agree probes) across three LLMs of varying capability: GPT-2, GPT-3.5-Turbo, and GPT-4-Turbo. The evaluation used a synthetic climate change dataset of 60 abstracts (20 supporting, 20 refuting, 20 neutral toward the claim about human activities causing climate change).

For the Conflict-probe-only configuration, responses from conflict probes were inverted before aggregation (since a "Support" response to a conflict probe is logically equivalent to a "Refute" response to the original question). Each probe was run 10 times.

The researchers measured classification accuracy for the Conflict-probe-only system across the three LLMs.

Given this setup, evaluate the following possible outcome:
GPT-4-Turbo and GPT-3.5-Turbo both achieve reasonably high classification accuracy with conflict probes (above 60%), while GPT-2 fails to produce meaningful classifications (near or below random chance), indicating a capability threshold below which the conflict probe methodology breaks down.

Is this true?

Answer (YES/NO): YES